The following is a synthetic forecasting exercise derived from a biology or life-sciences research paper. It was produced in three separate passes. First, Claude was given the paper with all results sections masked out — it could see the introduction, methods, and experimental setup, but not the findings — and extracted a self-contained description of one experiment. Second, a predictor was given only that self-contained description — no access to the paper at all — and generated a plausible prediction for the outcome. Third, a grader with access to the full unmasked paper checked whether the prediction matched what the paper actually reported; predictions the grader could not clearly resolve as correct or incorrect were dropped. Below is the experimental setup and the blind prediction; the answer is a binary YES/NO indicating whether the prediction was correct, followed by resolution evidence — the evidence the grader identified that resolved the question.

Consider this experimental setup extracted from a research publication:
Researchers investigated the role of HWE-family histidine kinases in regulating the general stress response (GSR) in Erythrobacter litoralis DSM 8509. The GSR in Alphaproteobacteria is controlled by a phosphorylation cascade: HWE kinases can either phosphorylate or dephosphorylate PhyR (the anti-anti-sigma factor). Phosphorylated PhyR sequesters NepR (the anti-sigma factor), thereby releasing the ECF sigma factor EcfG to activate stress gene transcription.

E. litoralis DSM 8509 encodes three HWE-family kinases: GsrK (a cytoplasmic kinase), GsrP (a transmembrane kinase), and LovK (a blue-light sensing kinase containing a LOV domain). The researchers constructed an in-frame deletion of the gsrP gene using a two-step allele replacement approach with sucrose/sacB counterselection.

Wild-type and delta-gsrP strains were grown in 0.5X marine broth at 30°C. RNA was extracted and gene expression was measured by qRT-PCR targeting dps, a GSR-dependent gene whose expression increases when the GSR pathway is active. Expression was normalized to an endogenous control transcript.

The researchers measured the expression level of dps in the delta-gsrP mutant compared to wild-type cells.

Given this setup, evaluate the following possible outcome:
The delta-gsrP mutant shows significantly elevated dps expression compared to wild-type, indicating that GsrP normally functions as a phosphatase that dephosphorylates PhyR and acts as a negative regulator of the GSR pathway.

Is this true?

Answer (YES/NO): YES